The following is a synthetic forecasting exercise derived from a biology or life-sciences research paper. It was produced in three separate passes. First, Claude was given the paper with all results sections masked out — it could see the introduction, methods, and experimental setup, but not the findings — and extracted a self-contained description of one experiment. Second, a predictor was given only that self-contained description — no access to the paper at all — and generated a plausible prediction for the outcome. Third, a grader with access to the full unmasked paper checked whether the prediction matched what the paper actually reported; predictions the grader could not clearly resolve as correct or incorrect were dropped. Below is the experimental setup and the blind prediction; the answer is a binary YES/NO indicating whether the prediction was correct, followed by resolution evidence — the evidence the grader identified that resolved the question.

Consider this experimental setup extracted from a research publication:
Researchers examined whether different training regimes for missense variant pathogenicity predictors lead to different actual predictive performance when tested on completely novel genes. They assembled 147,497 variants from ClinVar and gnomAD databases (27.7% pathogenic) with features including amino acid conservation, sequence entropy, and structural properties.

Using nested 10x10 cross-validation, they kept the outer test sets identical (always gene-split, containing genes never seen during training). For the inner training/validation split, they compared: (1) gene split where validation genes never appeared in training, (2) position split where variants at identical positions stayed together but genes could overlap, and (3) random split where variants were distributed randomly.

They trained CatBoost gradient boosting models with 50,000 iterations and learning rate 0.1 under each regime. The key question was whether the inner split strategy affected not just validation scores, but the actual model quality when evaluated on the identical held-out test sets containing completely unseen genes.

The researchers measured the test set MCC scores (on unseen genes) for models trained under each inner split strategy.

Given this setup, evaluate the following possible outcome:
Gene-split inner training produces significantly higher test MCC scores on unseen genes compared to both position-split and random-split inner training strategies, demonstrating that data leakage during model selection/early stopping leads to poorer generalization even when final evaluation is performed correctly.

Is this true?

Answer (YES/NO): NO